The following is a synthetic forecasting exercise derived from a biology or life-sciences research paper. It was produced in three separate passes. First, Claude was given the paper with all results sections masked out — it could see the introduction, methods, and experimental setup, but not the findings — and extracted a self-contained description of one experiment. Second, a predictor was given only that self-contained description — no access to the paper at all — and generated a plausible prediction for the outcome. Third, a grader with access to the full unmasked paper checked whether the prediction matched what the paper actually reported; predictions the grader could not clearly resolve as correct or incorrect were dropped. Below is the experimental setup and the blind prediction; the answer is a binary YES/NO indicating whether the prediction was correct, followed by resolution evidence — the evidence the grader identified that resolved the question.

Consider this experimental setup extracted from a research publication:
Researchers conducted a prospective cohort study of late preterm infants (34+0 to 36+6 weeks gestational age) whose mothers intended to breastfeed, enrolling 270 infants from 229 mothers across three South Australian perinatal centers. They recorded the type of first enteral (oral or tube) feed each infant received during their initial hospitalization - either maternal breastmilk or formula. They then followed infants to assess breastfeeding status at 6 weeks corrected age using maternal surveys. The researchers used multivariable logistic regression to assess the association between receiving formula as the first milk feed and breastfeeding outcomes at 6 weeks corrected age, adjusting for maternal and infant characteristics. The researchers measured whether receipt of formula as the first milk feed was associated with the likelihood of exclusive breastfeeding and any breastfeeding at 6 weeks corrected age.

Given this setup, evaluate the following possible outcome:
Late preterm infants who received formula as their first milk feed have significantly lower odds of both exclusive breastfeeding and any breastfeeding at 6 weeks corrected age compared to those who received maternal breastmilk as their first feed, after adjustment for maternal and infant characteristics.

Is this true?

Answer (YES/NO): YES